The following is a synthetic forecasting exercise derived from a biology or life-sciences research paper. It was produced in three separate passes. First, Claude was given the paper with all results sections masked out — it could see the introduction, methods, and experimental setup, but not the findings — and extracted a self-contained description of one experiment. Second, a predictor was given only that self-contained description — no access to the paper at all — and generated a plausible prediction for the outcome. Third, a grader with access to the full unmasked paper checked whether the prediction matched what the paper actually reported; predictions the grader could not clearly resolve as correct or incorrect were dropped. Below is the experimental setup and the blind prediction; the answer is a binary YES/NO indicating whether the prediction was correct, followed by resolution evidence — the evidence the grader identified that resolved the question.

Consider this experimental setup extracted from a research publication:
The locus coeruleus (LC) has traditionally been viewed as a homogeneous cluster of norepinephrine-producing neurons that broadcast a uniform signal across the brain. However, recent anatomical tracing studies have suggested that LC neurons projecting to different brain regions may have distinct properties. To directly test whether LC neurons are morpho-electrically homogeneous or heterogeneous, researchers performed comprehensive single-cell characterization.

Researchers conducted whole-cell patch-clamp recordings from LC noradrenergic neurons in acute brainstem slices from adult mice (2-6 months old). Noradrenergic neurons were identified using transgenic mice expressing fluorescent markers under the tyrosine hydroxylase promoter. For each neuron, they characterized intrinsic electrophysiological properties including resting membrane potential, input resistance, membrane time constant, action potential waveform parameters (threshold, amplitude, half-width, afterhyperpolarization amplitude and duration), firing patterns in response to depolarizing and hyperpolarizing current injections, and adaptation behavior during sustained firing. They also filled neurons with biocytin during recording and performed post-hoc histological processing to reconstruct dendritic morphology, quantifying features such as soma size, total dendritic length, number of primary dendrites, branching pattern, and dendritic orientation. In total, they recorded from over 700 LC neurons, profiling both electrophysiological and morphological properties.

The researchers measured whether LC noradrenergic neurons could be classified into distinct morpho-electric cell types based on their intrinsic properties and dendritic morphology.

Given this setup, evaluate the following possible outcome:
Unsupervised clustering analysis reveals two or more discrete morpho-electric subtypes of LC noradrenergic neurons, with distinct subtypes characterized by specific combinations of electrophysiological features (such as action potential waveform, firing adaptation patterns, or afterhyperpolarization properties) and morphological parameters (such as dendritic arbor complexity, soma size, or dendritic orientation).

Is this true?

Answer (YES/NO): NO